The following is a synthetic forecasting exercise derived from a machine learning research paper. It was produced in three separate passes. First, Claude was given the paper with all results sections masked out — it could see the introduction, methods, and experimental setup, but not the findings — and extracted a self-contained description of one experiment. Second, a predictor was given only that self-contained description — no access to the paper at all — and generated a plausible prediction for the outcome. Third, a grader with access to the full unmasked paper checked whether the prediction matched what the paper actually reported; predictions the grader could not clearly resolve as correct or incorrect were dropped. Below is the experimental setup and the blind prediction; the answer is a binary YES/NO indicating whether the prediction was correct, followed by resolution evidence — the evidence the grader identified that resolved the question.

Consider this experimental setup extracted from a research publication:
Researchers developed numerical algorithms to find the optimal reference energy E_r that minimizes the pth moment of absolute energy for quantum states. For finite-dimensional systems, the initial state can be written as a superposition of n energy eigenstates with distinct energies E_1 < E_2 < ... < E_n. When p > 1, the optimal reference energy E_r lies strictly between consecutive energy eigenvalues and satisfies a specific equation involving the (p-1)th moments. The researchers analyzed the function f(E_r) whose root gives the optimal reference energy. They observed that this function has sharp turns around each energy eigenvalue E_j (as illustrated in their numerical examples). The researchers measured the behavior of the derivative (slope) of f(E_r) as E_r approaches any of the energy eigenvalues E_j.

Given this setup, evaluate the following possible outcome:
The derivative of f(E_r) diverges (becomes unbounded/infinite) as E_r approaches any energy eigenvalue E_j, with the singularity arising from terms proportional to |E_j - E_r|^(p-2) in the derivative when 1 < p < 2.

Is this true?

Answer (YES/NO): YES